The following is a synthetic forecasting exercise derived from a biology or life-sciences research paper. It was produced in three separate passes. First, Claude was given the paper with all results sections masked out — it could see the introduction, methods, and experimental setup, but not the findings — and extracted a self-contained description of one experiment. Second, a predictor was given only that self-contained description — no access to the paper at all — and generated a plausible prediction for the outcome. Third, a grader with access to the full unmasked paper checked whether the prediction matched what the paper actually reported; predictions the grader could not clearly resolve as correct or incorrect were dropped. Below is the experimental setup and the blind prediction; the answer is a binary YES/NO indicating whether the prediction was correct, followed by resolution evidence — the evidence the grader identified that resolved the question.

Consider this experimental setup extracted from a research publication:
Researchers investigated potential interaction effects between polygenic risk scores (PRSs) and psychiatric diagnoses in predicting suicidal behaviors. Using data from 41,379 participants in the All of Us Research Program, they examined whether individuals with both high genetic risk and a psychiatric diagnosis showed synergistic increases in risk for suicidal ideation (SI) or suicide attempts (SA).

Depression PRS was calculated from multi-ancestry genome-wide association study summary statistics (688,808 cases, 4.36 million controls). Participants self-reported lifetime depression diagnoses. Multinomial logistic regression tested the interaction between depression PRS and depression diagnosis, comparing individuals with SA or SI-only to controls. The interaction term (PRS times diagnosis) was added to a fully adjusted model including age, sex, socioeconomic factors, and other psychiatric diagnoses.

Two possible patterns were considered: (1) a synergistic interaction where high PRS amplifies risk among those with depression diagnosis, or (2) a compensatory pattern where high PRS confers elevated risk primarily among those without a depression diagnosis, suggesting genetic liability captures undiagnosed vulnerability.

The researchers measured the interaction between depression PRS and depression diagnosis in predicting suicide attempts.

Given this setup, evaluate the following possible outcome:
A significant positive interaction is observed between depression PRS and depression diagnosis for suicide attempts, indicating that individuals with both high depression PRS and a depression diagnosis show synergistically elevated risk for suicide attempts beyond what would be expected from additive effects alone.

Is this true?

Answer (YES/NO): NO